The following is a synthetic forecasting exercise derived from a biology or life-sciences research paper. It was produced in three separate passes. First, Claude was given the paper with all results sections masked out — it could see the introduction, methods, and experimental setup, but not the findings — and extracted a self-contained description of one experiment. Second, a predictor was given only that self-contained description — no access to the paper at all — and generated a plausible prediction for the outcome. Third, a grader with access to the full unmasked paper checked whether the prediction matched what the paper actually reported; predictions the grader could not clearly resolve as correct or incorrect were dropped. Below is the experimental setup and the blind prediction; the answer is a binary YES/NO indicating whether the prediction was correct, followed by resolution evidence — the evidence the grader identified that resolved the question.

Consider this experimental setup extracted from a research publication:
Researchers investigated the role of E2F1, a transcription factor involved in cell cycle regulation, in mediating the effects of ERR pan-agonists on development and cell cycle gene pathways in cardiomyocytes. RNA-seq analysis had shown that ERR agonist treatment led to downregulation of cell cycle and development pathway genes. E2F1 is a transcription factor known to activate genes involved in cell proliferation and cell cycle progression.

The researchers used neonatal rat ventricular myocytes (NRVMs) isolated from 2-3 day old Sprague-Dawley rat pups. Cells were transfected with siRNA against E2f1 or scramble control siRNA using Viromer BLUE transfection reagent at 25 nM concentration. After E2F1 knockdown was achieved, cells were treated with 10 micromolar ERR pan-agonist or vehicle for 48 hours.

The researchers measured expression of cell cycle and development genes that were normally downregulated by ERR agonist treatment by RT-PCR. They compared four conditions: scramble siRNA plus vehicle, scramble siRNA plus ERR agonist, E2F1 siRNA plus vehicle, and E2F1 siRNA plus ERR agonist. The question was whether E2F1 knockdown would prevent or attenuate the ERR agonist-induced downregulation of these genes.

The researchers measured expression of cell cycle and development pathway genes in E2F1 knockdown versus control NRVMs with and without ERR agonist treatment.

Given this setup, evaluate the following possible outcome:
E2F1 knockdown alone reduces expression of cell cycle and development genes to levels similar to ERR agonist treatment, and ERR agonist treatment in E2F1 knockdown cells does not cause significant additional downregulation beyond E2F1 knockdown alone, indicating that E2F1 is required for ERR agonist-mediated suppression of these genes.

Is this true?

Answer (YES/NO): NO